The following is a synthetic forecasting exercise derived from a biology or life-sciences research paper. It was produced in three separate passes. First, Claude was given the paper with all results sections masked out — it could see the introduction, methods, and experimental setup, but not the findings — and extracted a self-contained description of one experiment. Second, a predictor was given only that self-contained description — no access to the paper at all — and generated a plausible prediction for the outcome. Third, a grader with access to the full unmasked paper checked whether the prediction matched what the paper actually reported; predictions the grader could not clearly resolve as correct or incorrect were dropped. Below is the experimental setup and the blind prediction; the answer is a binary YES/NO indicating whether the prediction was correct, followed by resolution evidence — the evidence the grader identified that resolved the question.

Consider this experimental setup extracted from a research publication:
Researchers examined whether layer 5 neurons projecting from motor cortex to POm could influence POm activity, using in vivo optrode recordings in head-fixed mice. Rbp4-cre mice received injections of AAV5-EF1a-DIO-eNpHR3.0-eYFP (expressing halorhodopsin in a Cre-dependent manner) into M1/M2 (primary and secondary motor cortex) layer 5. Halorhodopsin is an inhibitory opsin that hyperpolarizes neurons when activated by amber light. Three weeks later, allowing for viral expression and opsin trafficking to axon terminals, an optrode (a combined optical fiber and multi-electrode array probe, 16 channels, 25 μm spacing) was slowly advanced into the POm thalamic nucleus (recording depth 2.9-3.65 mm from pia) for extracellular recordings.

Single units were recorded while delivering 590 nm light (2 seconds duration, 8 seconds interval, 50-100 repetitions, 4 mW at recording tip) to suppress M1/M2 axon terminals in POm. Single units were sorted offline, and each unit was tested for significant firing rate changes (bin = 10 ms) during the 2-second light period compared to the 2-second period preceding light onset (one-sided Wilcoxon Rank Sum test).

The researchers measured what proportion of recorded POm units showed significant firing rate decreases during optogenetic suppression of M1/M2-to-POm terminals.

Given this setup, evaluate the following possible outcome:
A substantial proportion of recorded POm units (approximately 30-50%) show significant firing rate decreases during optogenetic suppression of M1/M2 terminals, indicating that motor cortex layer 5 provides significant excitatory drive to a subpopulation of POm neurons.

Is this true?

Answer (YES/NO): NO